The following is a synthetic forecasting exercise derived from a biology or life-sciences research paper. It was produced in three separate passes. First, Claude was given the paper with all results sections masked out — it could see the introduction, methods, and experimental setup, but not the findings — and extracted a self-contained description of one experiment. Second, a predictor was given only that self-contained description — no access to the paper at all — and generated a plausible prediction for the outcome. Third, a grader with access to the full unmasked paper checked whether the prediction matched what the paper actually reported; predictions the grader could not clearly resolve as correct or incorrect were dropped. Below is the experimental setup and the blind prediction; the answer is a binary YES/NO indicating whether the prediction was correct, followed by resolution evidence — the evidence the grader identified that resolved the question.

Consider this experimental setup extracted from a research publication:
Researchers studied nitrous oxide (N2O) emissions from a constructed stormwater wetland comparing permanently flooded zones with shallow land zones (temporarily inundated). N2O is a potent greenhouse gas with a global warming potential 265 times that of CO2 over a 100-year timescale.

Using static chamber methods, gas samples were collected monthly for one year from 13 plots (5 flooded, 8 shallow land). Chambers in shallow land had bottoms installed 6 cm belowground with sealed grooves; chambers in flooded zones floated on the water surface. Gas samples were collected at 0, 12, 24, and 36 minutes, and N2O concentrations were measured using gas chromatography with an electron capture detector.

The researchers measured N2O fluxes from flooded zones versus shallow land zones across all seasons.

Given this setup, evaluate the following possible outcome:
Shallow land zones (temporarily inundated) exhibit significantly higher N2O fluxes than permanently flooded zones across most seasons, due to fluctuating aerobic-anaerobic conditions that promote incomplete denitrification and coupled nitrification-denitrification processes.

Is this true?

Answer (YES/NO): NO